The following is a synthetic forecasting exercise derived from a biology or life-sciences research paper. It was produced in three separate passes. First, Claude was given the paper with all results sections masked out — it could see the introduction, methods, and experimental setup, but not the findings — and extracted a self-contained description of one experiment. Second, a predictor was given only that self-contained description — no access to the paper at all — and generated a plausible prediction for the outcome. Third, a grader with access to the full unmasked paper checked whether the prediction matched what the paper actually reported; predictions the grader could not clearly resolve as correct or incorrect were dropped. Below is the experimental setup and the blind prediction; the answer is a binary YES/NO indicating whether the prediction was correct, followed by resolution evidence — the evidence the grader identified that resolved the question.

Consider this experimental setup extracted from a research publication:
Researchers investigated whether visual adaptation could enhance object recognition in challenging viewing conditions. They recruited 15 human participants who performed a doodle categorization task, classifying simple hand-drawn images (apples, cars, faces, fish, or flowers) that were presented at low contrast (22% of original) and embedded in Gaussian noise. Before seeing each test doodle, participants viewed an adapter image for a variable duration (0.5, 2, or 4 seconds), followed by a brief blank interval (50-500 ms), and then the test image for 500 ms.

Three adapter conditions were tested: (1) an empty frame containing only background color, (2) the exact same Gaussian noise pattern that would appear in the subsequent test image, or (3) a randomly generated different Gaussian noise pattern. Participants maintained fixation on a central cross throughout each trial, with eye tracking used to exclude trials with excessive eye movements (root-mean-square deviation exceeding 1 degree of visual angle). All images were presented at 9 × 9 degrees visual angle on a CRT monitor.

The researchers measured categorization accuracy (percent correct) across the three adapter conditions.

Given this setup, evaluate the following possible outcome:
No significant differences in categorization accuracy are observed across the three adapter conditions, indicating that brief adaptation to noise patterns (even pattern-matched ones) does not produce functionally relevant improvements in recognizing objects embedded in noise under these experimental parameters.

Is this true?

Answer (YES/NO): NO